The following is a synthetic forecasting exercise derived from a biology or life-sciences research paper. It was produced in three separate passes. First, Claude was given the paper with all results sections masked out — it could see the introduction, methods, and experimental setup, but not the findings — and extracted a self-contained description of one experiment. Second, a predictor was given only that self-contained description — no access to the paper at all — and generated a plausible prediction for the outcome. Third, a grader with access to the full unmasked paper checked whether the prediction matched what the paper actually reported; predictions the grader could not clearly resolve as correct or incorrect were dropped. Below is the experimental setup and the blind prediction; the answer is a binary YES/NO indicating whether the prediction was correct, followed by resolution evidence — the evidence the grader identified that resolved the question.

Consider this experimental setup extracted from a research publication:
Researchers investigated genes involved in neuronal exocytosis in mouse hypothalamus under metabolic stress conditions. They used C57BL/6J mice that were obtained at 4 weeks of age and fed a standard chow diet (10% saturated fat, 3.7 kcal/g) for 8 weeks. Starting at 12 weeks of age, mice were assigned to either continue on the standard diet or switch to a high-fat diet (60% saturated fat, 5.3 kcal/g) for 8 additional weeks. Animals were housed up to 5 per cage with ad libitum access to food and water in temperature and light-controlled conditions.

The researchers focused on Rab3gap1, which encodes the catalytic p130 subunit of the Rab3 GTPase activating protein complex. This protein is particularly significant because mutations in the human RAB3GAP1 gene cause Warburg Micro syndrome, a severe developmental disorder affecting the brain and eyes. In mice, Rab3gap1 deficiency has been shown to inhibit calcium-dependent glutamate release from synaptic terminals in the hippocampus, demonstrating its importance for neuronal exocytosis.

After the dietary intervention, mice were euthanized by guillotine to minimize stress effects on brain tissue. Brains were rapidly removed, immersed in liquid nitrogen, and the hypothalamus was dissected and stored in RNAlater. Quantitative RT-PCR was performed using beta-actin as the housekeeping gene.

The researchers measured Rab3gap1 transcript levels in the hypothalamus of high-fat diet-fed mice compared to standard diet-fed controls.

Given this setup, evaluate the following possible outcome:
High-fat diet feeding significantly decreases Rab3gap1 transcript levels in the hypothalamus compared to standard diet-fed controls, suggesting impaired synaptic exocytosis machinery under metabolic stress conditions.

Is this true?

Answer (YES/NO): YES